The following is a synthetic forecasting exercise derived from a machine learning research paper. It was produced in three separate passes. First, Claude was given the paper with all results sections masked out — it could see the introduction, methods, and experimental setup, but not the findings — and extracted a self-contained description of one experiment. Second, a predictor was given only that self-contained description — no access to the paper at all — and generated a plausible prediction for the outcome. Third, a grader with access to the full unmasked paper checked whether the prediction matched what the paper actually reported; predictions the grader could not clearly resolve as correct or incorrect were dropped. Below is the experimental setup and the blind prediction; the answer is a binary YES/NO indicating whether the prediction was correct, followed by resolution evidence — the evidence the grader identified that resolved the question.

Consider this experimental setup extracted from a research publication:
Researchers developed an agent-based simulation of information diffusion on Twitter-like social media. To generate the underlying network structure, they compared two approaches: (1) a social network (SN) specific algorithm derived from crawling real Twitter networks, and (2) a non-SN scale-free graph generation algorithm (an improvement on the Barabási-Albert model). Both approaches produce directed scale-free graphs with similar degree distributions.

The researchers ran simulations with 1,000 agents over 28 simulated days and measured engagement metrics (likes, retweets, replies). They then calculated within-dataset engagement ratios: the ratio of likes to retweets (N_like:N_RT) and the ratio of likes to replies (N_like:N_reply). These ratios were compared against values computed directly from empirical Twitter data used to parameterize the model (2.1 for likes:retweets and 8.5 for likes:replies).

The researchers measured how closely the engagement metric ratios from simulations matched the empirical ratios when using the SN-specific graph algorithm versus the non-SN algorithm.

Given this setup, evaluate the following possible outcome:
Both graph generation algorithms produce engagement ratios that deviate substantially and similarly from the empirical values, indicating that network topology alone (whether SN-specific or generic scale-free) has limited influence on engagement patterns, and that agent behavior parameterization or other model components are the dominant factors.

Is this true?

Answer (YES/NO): NO